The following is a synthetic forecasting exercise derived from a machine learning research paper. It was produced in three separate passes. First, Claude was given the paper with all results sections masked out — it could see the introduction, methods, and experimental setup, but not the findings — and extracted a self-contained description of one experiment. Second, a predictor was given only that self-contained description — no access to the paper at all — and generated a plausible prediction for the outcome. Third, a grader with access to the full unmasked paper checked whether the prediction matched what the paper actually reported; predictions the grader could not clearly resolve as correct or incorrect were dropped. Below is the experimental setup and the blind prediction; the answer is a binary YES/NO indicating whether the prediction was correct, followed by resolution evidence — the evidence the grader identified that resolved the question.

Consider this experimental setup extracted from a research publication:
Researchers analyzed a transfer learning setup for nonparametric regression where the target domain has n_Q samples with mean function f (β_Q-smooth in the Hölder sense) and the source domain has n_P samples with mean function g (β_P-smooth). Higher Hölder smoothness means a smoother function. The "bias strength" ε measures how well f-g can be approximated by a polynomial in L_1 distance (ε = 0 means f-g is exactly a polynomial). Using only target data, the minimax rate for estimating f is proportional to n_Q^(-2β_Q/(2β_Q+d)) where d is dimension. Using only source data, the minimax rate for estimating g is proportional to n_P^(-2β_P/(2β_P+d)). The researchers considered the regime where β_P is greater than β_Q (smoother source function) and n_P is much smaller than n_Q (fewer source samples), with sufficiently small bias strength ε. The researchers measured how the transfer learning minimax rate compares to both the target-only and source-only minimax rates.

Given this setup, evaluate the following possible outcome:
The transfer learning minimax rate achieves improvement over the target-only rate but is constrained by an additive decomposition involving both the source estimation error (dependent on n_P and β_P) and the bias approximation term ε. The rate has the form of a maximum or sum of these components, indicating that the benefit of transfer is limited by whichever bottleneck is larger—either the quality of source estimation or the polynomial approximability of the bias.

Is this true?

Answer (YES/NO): NO